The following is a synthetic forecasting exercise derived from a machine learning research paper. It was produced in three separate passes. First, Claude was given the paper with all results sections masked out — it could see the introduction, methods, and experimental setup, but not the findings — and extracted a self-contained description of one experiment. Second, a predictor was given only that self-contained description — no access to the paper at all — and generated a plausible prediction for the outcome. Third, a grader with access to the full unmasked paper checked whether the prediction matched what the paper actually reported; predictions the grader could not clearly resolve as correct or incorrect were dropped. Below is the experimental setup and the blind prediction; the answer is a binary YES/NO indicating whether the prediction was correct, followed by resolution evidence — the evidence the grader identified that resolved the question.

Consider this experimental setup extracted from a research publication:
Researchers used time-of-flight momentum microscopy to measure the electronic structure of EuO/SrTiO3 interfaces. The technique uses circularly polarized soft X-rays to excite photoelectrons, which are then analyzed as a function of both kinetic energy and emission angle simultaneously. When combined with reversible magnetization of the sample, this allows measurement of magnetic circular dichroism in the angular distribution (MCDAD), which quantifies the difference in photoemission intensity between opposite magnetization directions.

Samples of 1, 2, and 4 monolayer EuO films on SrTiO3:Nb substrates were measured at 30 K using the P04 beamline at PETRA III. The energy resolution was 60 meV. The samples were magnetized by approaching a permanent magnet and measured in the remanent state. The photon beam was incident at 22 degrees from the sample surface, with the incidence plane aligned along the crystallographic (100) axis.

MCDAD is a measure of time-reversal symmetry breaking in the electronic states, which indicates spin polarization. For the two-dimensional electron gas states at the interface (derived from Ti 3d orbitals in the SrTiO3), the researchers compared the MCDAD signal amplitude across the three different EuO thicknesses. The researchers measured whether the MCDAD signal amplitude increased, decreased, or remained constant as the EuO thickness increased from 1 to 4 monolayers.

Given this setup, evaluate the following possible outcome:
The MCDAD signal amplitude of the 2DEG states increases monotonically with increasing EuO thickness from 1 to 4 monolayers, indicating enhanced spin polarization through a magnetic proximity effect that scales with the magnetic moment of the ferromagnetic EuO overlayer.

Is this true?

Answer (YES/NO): NO